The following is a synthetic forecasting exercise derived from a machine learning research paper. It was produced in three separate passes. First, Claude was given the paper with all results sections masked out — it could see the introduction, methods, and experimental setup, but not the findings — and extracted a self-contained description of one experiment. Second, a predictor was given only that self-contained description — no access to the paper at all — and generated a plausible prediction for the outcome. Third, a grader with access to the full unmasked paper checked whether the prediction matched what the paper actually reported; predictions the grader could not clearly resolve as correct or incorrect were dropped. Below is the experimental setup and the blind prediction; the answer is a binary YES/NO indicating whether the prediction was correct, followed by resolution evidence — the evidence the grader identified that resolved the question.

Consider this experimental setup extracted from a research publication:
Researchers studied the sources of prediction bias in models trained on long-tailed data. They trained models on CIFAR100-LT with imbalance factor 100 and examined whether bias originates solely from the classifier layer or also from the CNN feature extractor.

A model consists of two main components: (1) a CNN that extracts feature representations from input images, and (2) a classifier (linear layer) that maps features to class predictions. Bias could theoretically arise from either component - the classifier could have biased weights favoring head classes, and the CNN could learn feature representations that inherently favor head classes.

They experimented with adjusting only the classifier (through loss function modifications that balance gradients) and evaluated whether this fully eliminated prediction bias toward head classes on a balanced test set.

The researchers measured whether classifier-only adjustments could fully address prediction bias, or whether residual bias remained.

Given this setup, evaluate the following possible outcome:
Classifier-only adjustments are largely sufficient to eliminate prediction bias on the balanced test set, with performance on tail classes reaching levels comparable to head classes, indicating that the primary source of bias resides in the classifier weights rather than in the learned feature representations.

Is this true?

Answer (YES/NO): NO